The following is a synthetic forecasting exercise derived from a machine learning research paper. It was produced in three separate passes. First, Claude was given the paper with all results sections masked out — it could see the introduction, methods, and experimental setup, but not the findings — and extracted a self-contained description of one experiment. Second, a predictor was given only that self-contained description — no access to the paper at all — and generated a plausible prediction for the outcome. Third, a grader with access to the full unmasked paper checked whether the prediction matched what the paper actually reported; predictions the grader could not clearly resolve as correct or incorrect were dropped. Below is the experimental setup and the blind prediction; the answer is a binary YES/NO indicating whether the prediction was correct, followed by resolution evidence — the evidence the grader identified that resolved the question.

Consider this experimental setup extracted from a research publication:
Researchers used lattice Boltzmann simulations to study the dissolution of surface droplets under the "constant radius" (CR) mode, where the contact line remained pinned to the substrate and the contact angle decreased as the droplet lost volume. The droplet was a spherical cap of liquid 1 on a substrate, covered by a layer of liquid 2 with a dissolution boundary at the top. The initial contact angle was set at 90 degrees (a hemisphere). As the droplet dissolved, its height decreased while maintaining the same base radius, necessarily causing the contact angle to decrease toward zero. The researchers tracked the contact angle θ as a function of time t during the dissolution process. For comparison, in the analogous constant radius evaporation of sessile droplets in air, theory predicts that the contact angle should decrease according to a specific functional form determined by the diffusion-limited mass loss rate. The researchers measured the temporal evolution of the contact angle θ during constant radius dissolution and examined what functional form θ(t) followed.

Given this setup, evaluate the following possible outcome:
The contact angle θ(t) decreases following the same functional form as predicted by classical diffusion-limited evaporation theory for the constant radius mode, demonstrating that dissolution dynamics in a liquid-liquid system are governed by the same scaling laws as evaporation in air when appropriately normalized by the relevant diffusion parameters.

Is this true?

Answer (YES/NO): NO